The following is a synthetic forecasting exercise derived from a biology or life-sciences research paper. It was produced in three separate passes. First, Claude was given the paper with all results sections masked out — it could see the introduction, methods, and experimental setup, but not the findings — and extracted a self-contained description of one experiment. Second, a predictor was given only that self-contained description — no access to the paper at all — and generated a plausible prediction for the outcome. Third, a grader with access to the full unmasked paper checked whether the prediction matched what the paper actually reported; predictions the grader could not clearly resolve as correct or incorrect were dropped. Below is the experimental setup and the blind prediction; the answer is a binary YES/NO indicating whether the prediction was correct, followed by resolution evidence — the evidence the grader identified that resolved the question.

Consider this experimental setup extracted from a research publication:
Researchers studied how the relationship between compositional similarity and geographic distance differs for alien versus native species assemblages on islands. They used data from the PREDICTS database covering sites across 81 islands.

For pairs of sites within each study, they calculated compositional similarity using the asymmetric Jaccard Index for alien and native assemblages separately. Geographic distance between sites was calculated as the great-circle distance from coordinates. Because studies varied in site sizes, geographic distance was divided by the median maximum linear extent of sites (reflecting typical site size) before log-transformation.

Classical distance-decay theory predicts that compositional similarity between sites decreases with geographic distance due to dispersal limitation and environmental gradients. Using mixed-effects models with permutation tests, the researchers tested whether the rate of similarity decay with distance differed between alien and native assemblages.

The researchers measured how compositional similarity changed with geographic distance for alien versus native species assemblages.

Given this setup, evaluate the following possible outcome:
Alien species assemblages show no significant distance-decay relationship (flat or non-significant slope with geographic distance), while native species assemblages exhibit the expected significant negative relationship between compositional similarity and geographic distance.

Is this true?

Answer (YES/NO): NO